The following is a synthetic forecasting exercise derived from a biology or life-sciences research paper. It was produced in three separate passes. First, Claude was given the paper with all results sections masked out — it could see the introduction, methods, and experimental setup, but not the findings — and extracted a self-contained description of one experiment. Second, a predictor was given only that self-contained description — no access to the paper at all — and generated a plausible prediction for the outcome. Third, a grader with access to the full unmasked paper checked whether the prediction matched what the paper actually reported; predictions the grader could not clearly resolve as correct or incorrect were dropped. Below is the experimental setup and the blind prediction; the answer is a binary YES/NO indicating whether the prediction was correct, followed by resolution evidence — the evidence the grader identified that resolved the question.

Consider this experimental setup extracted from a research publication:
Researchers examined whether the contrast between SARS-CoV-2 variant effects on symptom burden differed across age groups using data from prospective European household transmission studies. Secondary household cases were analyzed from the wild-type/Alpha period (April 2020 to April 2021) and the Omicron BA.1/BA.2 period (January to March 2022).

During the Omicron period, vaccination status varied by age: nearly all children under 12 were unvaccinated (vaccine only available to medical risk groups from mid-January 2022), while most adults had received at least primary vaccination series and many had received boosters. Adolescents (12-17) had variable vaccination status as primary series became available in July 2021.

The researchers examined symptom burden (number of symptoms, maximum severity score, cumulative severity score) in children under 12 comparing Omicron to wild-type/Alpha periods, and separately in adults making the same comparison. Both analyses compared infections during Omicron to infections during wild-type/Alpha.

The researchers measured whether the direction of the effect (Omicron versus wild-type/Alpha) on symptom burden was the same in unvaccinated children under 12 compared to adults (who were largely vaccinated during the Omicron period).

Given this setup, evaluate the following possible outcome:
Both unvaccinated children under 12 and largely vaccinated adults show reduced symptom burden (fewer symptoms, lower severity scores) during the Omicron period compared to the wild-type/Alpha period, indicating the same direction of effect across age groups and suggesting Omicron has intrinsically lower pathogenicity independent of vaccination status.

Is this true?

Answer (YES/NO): NO